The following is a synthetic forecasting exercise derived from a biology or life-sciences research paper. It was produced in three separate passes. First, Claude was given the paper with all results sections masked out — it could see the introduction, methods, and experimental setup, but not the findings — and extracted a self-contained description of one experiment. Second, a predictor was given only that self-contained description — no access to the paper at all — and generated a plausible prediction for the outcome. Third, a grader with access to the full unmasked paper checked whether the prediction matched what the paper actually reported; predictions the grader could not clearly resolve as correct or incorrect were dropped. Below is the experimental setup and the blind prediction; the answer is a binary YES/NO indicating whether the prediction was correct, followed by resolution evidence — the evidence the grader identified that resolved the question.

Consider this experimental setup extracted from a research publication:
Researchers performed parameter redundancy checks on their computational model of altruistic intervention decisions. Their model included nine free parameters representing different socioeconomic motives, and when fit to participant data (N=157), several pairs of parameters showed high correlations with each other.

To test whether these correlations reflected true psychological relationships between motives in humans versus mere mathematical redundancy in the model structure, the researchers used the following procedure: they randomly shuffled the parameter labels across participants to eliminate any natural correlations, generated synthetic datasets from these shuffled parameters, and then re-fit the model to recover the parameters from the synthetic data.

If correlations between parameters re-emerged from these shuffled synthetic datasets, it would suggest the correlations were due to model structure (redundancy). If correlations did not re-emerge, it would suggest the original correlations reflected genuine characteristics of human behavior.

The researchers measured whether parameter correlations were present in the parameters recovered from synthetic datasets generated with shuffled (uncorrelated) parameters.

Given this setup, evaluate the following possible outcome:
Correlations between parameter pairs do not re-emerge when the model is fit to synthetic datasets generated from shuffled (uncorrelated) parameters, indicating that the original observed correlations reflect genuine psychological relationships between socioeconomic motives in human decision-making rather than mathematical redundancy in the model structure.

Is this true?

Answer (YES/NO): YES